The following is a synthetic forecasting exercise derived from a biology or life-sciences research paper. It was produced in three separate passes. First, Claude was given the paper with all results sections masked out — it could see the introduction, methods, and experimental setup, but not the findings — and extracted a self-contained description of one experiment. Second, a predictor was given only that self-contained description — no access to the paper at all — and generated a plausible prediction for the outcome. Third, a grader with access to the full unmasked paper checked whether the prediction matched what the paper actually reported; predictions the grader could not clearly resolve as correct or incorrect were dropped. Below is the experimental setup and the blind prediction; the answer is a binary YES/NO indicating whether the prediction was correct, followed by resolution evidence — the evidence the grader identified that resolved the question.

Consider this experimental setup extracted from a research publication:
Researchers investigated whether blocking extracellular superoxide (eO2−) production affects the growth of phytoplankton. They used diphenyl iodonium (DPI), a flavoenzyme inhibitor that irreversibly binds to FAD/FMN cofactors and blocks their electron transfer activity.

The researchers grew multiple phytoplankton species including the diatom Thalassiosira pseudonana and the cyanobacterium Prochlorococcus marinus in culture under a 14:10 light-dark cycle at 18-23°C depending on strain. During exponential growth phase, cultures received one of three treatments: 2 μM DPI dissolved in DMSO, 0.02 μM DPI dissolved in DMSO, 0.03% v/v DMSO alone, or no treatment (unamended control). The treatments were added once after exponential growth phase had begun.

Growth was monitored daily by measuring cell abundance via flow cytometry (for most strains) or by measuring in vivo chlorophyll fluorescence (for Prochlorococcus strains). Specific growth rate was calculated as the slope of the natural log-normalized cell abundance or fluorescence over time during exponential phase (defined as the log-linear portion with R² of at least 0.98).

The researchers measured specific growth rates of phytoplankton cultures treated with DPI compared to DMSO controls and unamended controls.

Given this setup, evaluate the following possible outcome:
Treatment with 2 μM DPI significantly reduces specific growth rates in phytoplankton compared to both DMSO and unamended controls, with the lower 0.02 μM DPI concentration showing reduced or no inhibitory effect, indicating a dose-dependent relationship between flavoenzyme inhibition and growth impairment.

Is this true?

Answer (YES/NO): NO